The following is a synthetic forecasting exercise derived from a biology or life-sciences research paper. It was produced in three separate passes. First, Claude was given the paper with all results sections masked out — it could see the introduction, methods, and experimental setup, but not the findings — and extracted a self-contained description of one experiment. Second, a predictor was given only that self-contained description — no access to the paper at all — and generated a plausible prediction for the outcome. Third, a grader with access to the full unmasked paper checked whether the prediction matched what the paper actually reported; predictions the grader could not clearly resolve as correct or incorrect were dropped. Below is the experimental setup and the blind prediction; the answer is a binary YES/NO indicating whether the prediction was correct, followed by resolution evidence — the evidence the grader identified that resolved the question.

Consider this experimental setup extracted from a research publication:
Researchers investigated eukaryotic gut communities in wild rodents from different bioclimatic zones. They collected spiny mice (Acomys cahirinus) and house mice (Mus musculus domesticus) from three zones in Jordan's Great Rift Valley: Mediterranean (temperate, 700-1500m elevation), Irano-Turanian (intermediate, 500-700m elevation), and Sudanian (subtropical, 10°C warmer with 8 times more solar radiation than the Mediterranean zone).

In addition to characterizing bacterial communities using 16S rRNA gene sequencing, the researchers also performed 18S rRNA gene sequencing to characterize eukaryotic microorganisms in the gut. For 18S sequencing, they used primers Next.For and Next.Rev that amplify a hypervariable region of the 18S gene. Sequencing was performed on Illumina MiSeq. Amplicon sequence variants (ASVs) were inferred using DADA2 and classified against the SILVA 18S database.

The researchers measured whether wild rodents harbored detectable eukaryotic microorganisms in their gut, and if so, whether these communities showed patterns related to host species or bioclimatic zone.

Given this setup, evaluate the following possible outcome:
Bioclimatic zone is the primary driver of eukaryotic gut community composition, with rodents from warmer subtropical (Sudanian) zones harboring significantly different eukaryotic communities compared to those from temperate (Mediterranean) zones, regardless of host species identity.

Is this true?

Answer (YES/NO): NO